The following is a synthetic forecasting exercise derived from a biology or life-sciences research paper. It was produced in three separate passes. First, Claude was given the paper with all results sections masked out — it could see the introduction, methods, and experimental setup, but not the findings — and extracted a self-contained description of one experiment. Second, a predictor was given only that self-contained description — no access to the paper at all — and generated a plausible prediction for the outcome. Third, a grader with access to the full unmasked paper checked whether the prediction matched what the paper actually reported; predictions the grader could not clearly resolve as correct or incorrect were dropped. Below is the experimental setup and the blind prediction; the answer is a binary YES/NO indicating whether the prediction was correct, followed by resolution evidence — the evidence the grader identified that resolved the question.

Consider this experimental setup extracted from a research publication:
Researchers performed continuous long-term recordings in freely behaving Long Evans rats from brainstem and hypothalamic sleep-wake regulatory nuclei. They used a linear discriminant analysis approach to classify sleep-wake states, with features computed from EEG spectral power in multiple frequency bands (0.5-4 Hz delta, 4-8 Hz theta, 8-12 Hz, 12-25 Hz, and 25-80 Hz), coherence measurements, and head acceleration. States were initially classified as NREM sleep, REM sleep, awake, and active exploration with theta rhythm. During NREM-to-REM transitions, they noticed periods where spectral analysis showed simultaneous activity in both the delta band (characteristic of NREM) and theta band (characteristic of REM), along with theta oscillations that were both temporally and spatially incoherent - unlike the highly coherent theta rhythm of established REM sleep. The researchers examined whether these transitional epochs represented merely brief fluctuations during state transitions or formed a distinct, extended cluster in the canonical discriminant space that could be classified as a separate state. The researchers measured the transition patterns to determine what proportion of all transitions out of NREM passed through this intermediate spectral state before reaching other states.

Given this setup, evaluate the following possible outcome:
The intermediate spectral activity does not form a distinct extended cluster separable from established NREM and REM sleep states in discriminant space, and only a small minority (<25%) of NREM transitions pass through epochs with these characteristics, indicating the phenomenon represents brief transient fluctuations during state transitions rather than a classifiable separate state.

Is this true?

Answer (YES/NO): NO